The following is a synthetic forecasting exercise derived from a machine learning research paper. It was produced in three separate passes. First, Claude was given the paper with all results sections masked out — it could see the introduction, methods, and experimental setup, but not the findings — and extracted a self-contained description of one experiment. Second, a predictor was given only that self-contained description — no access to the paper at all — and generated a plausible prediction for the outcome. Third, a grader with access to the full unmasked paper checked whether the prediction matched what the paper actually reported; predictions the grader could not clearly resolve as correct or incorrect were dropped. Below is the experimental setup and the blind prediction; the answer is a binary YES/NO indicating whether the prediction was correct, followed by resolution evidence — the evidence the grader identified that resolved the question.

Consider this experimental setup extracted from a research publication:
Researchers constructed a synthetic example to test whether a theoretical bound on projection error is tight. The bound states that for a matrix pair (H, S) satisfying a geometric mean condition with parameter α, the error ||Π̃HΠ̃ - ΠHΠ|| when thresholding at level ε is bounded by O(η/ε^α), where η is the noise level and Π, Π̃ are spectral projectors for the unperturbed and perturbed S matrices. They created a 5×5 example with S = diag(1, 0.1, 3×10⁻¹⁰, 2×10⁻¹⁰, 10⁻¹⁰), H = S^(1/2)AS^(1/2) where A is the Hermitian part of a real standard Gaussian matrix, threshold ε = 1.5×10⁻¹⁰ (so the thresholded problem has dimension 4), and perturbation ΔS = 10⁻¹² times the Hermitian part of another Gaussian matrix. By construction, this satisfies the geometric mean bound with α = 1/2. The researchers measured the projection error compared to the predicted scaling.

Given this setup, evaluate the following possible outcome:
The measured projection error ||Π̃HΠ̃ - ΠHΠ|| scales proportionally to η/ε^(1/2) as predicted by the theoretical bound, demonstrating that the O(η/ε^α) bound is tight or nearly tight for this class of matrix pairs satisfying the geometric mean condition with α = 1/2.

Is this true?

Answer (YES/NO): YES